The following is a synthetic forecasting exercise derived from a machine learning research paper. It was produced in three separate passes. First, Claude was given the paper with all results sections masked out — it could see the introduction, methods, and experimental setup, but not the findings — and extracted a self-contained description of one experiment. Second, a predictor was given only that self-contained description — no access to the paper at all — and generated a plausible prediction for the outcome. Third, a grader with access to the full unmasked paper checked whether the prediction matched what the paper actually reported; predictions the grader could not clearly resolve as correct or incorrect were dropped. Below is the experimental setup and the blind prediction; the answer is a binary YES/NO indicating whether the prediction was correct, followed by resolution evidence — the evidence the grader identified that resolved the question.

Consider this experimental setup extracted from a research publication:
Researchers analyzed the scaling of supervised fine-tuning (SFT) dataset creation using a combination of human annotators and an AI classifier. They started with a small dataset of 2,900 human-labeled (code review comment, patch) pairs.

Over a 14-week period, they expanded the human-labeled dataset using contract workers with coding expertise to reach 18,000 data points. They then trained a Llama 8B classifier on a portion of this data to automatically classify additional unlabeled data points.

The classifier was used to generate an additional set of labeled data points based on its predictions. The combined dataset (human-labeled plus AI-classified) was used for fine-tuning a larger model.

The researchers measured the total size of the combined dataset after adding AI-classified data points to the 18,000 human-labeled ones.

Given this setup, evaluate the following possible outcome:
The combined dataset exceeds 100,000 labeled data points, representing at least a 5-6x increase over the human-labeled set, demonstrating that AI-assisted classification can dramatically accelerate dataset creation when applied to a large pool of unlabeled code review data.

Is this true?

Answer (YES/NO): NO